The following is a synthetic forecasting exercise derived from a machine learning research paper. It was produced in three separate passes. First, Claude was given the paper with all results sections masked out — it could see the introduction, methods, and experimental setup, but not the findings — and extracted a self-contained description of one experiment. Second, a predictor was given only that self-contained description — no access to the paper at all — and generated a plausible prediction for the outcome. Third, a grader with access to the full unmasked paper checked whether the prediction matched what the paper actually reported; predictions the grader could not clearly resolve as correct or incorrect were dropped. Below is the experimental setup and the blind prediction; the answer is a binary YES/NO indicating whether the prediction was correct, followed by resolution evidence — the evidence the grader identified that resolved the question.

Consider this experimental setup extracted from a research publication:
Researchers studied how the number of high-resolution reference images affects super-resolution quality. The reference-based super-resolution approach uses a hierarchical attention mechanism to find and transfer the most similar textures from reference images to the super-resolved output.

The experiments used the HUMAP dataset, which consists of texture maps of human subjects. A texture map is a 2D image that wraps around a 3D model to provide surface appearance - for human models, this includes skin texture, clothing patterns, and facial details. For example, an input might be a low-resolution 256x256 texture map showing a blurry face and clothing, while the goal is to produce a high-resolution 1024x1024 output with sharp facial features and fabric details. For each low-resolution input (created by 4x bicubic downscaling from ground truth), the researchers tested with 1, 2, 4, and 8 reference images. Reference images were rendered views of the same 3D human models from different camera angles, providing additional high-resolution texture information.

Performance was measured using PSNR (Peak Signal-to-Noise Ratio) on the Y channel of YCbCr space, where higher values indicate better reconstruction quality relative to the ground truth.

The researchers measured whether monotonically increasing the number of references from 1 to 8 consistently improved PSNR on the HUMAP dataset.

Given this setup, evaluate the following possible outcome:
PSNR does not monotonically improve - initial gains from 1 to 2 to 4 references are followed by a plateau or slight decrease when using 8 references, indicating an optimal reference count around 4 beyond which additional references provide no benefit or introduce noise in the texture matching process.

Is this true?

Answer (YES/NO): NO